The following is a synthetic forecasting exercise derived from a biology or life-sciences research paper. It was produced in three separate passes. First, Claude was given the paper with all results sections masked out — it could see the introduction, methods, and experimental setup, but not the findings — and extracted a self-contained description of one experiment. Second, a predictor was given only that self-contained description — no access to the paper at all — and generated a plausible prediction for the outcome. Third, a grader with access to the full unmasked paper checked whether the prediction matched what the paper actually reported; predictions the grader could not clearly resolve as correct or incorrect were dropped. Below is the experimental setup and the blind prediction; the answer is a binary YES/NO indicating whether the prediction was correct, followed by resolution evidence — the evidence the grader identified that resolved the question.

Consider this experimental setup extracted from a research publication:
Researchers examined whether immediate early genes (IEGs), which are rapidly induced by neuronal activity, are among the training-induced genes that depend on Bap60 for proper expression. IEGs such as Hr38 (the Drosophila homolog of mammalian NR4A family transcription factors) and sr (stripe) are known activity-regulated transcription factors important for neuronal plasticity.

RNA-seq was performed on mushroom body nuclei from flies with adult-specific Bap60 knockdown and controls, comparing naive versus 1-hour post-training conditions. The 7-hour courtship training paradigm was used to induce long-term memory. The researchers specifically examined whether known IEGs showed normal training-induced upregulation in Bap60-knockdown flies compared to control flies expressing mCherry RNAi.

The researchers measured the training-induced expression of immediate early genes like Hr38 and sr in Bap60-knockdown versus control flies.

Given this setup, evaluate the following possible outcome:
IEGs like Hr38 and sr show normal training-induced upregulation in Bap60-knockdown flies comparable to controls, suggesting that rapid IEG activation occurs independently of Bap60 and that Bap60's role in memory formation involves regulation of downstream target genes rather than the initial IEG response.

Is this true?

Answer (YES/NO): YES